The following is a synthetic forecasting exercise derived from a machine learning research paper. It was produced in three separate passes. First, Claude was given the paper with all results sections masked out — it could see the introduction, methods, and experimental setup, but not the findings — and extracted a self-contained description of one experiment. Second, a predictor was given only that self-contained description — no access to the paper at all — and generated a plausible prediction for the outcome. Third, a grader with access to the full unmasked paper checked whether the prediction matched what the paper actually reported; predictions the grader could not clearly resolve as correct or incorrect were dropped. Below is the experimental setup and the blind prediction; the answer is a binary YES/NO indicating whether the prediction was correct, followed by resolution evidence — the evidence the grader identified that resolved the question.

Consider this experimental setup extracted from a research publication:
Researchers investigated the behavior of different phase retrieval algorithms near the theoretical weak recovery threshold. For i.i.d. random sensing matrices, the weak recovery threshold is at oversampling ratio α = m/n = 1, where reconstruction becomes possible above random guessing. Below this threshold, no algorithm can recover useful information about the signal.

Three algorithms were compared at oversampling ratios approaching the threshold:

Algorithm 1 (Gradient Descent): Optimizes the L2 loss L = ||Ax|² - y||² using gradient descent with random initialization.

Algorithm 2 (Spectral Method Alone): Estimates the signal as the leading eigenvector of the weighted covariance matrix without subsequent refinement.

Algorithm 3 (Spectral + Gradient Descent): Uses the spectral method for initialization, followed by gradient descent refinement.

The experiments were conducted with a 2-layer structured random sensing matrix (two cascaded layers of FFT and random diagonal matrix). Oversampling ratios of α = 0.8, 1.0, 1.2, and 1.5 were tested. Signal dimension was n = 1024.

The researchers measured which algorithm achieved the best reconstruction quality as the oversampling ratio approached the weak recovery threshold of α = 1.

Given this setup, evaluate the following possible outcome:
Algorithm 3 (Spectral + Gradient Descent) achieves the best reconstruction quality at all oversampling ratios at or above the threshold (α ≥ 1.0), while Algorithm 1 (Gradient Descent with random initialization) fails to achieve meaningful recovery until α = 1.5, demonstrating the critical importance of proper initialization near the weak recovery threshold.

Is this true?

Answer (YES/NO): NO